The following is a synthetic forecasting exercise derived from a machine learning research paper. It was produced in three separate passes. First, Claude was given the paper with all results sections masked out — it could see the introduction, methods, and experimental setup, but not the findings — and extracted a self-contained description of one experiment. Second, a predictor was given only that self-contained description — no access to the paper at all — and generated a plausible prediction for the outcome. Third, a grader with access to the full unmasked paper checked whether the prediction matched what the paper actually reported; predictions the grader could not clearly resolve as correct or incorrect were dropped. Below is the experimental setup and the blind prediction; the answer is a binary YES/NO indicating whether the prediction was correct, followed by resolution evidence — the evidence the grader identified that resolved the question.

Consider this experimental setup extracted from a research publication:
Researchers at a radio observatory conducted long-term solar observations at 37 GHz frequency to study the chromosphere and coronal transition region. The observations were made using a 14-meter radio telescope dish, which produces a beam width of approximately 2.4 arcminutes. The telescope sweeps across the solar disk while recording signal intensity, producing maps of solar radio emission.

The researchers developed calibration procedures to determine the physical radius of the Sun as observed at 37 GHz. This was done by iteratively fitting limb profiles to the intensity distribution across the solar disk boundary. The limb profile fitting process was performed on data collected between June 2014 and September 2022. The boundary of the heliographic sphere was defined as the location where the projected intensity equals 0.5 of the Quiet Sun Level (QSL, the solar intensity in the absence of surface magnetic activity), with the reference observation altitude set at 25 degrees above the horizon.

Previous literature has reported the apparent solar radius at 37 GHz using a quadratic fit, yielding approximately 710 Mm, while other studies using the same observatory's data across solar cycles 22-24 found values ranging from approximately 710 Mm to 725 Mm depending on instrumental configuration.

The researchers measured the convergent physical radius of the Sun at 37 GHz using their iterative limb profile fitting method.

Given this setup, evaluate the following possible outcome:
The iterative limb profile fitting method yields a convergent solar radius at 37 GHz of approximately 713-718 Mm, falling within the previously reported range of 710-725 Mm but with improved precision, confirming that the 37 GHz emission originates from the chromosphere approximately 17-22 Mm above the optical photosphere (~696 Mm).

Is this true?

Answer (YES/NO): NO